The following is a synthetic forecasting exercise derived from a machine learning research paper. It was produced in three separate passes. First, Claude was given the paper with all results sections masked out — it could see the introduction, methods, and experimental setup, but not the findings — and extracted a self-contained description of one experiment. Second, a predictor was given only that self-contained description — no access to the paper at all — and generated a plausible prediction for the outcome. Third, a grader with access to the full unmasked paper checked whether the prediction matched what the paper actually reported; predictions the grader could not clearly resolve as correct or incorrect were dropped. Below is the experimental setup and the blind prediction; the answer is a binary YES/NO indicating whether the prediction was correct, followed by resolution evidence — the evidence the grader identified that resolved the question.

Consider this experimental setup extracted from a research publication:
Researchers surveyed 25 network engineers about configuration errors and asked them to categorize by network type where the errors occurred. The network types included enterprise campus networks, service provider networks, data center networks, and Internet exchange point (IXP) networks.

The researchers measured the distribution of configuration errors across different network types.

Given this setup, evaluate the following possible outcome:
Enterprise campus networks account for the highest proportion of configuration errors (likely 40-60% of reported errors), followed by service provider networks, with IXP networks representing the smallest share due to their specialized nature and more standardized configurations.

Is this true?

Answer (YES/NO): YES